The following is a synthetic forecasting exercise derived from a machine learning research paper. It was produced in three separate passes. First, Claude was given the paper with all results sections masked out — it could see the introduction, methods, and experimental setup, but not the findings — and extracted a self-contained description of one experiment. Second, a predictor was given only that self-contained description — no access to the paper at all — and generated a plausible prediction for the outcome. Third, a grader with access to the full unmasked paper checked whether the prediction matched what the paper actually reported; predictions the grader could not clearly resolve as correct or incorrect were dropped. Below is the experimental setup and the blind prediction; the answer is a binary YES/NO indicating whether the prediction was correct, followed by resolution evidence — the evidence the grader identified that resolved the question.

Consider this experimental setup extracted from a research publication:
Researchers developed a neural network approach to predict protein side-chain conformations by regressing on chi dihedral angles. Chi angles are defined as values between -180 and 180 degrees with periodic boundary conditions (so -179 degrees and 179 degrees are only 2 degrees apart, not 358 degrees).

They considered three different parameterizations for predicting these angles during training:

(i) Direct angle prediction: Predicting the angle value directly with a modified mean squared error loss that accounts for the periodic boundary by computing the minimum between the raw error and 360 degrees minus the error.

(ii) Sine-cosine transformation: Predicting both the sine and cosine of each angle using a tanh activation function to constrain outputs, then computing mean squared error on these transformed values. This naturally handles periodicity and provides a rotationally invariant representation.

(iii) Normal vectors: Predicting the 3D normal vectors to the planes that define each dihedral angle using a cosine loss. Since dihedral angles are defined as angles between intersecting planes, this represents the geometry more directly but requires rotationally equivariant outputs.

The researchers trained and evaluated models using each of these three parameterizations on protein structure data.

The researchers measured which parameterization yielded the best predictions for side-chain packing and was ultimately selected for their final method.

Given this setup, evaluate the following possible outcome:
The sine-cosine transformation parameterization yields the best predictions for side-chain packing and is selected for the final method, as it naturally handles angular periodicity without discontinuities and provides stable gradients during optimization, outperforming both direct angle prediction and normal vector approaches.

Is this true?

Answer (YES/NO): YES